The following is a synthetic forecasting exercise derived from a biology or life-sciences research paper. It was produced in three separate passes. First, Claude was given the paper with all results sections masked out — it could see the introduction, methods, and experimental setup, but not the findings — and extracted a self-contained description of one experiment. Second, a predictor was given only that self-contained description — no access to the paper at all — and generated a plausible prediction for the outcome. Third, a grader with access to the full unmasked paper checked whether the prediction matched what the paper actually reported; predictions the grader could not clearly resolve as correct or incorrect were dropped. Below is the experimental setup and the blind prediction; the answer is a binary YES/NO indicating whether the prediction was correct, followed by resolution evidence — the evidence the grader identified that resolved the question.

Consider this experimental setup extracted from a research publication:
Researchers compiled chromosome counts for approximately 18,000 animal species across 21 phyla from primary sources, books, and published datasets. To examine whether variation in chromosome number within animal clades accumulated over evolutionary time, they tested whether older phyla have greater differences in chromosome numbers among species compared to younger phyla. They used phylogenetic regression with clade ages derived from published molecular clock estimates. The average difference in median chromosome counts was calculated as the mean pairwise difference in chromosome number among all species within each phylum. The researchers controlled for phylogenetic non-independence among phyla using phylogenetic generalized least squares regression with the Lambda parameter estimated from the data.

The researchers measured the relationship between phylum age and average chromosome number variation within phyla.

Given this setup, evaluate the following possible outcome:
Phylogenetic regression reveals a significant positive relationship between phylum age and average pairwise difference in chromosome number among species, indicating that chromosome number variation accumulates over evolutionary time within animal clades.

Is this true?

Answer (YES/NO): NO